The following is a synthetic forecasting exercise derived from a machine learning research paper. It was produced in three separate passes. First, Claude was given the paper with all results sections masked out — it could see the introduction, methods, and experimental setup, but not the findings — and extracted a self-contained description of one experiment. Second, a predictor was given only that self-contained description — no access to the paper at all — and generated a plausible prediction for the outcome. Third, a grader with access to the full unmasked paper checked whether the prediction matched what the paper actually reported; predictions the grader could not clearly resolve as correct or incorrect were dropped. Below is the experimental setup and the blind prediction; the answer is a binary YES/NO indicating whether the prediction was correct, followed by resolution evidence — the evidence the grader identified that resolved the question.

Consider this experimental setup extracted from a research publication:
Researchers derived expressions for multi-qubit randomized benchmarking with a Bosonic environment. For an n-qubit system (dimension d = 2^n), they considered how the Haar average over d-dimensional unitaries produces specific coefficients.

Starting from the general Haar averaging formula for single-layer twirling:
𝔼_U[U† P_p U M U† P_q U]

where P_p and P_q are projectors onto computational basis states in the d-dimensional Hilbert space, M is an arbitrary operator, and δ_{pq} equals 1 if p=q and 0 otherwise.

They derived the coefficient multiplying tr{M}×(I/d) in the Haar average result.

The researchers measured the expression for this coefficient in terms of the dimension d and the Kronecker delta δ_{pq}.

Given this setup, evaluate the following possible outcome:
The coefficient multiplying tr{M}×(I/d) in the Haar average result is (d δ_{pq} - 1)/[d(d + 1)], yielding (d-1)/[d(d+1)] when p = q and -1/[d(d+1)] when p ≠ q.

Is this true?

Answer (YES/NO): NO